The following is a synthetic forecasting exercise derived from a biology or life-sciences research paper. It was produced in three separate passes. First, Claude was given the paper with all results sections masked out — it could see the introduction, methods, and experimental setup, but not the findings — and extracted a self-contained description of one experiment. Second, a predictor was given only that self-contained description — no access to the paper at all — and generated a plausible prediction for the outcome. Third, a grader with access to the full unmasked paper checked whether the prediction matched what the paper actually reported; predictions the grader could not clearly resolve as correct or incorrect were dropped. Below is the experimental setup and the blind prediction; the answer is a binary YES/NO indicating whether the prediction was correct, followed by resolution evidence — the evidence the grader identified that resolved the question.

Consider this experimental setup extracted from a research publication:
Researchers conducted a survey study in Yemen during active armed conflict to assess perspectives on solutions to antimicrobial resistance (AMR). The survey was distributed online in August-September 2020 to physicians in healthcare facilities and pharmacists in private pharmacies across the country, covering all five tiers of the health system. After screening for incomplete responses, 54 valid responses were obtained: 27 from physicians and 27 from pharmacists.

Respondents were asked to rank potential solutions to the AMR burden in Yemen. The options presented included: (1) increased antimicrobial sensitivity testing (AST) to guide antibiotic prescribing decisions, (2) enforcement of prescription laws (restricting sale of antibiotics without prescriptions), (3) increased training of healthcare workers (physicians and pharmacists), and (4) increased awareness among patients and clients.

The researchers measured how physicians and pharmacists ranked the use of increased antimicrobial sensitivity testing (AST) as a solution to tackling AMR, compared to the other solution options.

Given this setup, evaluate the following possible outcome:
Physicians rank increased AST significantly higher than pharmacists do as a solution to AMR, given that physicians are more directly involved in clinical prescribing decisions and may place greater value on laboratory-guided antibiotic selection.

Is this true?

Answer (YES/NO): NO